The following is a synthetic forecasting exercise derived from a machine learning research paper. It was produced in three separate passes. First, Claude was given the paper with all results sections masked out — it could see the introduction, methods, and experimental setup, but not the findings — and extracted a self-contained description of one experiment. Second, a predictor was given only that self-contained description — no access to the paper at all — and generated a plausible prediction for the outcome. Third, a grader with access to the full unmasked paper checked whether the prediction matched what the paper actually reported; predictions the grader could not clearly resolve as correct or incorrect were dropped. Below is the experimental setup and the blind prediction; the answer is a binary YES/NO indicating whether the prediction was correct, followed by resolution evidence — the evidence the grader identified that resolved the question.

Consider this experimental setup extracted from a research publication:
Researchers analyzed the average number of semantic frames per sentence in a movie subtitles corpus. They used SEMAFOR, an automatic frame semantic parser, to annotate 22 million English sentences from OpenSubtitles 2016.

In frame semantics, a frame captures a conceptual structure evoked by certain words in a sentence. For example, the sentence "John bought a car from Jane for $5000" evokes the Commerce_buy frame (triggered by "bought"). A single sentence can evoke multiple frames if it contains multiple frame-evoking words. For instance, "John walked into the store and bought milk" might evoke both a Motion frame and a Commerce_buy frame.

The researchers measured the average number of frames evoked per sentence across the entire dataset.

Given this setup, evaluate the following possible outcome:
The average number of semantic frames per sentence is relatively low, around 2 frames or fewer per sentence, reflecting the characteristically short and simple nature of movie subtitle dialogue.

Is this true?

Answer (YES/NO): NO